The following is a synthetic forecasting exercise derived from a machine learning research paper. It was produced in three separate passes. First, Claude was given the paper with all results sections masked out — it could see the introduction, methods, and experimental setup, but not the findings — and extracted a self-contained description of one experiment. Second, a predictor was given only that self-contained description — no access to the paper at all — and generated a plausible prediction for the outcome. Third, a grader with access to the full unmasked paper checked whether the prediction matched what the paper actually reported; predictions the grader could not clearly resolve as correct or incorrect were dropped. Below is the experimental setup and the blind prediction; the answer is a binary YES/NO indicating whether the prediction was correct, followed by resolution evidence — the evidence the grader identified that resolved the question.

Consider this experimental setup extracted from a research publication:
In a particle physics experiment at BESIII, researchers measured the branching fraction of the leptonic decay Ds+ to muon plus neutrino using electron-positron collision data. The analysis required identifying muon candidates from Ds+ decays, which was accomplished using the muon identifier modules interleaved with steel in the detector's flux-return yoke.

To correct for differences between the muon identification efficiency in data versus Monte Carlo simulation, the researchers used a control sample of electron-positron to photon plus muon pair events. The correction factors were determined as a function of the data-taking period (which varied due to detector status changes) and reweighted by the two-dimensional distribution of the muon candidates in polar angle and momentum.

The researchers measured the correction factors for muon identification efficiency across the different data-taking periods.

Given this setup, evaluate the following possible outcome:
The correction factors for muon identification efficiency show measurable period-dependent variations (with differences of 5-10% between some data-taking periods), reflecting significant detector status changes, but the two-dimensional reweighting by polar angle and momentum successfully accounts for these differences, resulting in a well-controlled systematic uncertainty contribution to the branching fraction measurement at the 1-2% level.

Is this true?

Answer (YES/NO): NO